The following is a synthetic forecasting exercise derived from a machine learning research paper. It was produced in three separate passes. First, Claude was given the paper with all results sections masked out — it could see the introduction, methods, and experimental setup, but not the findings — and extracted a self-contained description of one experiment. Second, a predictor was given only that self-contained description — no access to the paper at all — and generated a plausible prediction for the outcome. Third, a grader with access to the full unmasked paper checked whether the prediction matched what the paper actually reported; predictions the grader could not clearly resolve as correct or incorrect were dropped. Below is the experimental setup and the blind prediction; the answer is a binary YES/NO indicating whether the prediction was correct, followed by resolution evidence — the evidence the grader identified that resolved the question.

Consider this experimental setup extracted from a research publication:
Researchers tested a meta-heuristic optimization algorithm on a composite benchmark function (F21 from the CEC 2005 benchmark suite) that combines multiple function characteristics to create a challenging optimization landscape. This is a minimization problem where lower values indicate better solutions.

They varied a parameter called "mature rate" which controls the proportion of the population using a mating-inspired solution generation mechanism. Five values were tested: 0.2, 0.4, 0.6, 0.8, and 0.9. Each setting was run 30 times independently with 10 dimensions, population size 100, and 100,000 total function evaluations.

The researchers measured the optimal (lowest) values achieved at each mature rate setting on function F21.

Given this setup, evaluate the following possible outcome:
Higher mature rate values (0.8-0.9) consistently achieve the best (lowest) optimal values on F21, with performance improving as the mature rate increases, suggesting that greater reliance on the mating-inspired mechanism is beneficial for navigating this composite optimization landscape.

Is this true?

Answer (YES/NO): NO